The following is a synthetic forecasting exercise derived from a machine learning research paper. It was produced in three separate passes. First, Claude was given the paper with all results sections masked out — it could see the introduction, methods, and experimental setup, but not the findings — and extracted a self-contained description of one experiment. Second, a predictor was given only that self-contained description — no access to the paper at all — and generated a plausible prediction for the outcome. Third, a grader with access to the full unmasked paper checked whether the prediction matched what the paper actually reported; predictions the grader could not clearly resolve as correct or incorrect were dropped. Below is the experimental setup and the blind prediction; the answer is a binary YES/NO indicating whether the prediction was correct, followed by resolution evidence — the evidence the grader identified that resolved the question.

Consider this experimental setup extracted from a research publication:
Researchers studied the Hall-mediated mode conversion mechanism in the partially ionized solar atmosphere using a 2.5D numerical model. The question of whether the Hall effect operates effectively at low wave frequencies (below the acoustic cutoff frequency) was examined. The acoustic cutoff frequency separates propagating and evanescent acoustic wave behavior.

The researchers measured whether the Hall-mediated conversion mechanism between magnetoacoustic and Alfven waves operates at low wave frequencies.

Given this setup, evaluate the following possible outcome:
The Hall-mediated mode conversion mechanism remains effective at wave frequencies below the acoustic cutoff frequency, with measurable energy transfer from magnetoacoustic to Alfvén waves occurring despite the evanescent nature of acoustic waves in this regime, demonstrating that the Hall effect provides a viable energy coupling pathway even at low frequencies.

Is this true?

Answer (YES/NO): YES